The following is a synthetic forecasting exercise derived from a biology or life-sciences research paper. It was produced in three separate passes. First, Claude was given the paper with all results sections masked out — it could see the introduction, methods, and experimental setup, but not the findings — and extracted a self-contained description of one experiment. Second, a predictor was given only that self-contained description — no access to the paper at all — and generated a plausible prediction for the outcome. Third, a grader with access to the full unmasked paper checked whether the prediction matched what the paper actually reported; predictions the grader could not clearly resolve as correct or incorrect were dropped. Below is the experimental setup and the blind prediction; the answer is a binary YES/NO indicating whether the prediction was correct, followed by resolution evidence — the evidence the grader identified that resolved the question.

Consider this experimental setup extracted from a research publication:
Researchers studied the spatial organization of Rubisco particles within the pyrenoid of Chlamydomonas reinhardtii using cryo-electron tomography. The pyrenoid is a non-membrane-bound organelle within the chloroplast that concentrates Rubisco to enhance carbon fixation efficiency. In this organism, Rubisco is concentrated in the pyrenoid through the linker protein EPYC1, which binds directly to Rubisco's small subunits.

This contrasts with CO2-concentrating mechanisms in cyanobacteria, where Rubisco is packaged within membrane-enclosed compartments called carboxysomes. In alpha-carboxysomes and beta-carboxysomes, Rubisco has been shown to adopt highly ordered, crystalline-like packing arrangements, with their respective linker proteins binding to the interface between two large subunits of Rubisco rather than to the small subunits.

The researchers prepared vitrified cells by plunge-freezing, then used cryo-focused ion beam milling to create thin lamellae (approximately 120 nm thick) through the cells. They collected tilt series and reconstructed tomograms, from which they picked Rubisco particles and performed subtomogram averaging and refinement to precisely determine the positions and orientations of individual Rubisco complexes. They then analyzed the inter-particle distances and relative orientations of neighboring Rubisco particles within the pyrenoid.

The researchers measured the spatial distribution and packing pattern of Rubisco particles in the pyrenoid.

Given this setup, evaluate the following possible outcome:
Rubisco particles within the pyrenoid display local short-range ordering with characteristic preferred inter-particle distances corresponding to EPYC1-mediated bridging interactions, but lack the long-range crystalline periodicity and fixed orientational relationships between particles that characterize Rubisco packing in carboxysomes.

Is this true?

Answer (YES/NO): NO